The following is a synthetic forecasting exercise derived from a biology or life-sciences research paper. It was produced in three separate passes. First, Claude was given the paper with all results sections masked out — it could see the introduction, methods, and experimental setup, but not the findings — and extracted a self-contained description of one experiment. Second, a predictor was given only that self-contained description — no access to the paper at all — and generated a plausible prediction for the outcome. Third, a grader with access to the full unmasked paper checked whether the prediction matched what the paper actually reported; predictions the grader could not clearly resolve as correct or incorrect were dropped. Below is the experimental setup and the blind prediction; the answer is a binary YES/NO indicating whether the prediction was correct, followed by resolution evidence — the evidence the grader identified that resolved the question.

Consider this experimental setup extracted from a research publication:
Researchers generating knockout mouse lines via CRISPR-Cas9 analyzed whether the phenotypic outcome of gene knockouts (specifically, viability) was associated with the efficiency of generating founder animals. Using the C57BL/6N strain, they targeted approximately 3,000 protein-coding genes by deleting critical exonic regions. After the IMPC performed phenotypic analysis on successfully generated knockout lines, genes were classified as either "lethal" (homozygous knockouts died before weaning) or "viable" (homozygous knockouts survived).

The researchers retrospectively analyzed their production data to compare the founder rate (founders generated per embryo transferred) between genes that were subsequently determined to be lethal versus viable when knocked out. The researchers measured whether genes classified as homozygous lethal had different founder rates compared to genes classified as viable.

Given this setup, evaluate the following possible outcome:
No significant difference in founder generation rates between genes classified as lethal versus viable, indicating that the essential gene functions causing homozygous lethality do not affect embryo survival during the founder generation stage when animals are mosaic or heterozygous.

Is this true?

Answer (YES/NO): NO